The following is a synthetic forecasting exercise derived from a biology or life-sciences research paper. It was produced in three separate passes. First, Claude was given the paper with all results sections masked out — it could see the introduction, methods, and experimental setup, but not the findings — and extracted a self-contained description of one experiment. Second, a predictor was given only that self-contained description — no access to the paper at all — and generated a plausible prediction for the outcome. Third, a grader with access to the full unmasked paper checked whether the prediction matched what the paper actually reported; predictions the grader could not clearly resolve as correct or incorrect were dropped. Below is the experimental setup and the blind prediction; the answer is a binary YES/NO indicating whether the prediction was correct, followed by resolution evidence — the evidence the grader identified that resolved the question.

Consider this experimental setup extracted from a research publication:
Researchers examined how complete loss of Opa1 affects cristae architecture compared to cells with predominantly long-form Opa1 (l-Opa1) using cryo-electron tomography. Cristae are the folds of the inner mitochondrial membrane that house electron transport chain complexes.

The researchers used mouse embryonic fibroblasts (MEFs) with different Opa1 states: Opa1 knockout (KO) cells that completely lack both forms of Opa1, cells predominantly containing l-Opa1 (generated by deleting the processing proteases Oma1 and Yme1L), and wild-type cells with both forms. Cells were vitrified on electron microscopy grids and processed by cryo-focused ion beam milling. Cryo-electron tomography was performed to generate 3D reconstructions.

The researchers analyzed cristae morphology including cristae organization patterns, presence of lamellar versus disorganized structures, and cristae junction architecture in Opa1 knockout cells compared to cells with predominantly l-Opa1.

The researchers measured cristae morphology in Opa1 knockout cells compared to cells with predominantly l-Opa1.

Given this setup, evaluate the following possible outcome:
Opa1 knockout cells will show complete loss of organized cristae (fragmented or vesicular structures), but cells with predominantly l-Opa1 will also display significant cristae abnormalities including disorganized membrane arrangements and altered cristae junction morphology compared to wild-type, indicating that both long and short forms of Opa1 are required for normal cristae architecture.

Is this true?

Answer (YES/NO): NO